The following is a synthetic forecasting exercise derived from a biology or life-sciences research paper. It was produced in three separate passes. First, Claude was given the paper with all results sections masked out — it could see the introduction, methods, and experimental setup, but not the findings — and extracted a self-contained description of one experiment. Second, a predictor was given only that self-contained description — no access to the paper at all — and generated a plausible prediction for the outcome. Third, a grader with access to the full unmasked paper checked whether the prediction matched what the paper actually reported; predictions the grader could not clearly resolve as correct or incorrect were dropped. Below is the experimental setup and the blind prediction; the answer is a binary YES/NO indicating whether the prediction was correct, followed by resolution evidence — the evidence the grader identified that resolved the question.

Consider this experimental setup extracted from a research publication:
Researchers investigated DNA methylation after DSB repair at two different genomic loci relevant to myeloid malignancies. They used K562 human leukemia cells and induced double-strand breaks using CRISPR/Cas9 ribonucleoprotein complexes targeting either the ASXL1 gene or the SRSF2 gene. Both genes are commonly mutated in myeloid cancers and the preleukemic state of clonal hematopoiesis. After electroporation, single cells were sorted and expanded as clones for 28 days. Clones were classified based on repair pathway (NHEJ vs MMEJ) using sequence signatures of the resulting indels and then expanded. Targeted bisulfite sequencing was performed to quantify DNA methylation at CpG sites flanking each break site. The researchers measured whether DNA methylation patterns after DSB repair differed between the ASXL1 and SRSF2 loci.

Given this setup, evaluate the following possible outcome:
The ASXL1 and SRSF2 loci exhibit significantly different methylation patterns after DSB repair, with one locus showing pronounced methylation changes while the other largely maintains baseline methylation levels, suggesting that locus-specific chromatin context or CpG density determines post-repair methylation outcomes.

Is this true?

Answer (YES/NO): NO